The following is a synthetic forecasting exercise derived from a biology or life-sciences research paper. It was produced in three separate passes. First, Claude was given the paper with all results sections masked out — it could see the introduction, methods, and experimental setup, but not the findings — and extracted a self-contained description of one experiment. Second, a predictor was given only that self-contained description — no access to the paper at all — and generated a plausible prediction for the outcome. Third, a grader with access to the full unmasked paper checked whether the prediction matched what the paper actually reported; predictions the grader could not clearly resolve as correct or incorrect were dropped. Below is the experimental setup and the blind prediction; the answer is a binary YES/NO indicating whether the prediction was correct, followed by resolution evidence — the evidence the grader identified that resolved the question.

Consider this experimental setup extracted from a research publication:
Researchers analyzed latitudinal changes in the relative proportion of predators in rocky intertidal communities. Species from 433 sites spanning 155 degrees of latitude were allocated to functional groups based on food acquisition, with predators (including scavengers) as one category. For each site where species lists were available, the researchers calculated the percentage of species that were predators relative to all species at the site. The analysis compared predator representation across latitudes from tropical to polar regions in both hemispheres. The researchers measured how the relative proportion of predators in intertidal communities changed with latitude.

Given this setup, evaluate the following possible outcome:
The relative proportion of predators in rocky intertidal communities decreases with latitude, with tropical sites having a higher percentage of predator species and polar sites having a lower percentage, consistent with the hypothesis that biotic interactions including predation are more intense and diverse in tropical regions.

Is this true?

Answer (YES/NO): YES